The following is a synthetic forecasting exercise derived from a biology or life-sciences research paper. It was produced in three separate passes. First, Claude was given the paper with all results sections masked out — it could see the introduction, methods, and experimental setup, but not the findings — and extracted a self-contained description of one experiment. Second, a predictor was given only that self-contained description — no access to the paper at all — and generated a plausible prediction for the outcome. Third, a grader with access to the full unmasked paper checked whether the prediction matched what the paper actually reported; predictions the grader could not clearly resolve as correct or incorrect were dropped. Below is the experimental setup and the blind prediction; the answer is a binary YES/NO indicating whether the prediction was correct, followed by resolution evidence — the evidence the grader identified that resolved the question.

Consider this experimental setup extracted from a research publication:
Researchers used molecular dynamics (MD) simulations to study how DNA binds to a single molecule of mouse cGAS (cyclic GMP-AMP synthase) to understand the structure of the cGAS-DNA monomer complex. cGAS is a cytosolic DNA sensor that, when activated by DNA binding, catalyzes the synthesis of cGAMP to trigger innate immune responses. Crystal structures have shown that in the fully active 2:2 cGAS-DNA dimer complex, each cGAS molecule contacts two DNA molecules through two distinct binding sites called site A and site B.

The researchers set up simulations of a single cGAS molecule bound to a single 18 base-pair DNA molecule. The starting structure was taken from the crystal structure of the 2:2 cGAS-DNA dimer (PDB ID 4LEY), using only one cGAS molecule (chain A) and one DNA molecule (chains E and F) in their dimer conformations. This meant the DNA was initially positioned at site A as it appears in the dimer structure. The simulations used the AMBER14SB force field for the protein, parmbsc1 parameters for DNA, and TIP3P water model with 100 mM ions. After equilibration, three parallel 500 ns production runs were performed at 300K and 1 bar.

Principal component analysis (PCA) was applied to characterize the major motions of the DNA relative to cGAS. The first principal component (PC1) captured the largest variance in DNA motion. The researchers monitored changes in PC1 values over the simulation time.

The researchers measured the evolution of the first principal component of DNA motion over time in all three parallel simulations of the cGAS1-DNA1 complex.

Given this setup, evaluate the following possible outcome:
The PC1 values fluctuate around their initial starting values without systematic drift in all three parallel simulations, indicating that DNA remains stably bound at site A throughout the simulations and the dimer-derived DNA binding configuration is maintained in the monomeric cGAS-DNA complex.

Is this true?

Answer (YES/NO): NO